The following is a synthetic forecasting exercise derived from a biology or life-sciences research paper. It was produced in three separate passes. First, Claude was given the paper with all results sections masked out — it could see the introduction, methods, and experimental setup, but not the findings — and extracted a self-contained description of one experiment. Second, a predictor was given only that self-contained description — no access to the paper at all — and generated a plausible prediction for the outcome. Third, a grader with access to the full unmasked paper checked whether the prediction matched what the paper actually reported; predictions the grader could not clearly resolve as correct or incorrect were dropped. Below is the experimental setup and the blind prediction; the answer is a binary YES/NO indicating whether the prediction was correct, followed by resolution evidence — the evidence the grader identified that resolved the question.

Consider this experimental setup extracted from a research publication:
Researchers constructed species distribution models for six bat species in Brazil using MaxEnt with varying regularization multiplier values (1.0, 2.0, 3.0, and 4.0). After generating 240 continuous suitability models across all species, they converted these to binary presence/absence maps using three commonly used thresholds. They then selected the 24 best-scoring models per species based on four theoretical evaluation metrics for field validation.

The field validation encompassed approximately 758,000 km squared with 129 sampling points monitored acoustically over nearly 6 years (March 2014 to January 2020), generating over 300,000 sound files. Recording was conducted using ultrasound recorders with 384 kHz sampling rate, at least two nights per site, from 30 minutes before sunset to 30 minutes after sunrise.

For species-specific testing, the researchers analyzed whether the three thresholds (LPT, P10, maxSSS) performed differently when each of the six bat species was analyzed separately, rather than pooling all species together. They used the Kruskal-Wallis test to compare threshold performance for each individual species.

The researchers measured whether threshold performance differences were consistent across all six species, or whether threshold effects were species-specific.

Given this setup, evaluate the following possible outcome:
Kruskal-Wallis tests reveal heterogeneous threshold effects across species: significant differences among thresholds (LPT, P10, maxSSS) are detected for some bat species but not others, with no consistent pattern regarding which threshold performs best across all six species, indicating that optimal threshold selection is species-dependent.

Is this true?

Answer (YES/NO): NO